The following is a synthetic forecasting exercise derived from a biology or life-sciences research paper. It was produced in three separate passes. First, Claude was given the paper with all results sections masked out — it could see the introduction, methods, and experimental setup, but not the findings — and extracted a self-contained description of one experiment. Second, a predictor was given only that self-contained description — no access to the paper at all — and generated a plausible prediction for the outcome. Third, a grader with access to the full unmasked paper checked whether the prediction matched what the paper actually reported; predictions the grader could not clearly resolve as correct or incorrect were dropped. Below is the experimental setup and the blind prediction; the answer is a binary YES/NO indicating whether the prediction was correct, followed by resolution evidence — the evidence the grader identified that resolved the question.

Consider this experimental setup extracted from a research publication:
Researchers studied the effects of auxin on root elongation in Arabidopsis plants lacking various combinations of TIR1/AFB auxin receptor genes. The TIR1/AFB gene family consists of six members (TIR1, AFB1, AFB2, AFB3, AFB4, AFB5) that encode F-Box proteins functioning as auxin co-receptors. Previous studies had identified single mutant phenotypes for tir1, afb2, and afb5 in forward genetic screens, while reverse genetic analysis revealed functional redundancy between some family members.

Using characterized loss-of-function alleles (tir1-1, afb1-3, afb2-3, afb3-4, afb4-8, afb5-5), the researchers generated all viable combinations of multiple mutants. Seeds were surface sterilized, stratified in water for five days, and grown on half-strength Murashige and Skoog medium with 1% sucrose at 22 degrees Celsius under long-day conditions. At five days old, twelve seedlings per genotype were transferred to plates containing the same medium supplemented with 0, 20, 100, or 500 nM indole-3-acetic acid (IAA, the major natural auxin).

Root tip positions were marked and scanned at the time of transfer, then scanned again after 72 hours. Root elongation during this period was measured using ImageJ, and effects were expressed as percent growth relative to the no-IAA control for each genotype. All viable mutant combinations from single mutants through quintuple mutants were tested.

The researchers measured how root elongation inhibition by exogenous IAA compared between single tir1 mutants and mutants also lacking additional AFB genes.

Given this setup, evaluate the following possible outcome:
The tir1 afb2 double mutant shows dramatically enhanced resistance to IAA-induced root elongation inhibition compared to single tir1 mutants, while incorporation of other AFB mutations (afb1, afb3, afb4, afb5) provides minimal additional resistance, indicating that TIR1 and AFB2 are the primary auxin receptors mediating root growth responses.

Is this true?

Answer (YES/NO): NO